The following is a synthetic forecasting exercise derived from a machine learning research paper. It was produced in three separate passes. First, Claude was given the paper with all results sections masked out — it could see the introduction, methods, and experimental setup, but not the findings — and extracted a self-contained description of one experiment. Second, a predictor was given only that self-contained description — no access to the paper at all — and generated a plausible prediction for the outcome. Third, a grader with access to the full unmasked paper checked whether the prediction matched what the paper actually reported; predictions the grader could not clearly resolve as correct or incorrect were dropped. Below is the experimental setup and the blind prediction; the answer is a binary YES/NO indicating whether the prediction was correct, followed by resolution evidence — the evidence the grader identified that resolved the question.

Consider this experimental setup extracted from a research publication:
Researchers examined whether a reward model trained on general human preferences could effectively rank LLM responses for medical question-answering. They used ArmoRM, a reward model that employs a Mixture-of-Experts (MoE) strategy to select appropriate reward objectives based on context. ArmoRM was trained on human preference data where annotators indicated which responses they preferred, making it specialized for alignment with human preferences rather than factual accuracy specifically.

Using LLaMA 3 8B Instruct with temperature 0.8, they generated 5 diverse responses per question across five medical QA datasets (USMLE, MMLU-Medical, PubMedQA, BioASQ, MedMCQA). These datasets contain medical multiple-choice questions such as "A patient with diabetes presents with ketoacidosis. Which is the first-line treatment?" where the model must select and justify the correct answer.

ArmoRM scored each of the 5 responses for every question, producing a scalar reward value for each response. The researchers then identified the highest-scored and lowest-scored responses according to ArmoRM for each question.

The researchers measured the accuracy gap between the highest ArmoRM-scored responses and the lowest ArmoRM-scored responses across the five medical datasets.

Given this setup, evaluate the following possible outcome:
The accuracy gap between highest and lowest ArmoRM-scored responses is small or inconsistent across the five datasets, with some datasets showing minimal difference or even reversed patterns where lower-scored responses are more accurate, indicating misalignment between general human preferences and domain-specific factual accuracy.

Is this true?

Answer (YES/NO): NO